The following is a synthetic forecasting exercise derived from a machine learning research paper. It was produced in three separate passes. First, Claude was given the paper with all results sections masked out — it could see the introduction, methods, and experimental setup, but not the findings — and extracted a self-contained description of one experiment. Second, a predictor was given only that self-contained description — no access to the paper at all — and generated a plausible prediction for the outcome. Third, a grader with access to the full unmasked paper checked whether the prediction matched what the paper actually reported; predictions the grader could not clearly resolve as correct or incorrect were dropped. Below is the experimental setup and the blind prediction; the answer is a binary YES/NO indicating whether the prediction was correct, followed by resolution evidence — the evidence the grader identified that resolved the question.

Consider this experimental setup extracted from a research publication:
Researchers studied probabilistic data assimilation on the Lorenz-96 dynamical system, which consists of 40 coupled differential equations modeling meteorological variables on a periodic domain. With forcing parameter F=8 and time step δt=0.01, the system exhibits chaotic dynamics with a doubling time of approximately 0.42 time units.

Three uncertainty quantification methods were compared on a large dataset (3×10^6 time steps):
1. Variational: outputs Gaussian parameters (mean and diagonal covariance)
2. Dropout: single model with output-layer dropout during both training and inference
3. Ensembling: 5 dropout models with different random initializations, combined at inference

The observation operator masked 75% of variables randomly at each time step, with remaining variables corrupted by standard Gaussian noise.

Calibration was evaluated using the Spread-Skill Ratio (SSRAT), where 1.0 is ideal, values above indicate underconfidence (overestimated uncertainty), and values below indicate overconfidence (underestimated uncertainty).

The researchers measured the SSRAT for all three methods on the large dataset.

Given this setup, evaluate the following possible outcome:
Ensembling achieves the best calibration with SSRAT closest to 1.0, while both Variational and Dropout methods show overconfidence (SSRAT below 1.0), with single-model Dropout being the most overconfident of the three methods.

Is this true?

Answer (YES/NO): NO